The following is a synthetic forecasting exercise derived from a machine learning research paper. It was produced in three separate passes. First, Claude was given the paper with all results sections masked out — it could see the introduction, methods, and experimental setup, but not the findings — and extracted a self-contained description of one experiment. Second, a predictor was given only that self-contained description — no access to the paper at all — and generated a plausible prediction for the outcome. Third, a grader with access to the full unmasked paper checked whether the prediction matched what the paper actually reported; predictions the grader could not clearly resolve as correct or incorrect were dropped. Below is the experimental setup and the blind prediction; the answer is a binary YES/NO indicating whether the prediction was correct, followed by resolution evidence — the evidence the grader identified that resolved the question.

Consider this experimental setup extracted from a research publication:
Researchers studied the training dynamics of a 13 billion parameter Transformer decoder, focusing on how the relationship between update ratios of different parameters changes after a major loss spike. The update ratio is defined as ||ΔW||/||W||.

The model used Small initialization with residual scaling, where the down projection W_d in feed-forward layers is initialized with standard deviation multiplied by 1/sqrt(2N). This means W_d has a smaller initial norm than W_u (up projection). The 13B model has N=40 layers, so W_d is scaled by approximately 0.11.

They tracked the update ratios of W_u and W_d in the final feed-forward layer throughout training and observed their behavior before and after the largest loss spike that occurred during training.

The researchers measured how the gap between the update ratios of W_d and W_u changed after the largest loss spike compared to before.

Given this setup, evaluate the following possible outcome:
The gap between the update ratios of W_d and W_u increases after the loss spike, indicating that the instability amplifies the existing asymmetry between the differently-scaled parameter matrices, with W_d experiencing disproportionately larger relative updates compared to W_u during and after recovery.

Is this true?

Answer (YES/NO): NO